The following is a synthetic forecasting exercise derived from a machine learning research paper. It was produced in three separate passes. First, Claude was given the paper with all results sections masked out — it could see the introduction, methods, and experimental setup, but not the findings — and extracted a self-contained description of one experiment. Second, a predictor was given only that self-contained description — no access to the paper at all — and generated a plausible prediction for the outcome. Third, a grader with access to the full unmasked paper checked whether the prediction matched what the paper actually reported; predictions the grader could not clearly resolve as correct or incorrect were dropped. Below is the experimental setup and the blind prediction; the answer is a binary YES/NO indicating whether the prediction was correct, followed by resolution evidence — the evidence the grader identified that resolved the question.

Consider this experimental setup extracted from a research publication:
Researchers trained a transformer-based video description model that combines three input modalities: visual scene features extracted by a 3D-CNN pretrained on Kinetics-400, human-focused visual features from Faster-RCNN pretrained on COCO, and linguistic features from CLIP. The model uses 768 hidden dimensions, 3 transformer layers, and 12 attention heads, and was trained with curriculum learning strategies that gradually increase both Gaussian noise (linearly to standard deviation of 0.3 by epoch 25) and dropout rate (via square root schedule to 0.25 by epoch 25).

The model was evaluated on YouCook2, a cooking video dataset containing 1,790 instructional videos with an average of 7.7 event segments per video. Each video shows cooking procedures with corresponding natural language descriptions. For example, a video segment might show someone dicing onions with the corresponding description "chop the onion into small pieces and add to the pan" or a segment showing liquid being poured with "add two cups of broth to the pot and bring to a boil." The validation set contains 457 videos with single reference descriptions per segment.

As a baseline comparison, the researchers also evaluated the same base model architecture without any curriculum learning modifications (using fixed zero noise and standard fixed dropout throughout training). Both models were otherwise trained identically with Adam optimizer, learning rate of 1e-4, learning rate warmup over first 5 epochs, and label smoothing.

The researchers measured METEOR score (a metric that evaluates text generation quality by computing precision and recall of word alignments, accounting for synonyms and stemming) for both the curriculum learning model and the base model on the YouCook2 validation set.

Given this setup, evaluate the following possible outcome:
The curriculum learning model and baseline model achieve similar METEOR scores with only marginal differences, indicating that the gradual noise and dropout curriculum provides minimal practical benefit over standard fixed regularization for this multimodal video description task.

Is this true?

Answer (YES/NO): NO